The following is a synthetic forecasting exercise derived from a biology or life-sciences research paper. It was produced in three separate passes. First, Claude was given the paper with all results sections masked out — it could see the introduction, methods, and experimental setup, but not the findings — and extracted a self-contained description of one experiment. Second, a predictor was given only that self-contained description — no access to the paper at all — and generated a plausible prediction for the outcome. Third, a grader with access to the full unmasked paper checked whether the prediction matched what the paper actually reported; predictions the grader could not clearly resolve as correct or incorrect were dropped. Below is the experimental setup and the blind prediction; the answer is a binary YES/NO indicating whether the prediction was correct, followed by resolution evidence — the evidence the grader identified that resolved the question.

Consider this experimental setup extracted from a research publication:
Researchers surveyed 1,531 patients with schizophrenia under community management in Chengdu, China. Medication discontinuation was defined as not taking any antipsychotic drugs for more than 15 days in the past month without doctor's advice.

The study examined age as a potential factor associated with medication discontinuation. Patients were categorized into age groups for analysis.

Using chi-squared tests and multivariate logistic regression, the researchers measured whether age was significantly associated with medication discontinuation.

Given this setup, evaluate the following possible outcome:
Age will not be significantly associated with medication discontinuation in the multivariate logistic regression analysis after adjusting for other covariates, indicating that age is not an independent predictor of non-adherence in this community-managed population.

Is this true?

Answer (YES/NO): YES